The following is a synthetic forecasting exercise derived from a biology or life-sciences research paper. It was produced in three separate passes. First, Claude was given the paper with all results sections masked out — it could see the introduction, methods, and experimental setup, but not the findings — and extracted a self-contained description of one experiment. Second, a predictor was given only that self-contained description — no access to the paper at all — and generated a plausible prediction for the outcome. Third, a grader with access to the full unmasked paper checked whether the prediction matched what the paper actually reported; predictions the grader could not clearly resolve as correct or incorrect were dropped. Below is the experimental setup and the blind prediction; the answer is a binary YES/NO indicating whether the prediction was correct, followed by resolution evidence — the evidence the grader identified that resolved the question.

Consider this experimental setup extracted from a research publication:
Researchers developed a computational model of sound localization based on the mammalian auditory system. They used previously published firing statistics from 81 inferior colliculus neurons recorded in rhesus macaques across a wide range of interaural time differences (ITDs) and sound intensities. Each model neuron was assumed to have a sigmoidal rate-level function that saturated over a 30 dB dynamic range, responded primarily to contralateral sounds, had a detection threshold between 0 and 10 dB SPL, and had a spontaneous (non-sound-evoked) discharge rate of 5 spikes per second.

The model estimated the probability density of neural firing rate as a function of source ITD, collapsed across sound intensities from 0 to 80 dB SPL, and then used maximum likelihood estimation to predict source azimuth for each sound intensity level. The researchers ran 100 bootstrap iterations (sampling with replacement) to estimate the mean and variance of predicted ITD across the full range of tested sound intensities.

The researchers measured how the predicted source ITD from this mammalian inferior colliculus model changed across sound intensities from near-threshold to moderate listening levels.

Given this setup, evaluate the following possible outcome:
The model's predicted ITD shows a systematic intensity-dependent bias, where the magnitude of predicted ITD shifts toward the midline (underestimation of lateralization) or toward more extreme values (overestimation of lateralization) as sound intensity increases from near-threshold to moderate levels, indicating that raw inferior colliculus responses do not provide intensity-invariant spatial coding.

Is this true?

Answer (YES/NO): NO